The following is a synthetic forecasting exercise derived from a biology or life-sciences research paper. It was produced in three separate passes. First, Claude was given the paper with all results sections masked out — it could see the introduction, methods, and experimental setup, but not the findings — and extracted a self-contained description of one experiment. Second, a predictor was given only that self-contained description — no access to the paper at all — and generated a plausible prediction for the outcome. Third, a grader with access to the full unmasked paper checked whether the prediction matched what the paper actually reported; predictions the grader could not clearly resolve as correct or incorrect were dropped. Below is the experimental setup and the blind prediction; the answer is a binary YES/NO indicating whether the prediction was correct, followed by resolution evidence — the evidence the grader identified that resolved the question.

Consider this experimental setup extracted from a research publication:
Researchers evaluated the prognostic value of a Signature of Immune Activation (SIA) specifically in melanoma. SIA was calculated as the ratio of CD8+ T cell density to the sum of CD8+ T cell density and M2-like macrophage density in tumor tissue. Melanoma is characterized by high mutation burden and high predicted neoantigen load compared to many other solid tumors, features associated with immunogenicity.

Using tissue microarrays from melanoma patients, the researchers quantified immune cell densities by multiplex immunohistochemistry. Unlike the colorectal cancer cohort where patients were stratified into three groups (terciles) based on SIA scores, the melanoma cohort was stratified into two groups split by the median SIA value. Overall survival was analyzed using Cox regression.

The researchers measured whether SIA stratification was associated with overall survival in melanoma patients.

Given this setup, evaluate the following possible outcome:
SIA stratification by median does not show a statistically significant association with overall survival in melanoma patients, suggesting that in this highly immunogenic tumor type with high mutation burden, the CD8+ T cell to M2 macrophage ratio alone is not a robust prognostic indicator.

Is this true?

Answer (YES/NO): NO